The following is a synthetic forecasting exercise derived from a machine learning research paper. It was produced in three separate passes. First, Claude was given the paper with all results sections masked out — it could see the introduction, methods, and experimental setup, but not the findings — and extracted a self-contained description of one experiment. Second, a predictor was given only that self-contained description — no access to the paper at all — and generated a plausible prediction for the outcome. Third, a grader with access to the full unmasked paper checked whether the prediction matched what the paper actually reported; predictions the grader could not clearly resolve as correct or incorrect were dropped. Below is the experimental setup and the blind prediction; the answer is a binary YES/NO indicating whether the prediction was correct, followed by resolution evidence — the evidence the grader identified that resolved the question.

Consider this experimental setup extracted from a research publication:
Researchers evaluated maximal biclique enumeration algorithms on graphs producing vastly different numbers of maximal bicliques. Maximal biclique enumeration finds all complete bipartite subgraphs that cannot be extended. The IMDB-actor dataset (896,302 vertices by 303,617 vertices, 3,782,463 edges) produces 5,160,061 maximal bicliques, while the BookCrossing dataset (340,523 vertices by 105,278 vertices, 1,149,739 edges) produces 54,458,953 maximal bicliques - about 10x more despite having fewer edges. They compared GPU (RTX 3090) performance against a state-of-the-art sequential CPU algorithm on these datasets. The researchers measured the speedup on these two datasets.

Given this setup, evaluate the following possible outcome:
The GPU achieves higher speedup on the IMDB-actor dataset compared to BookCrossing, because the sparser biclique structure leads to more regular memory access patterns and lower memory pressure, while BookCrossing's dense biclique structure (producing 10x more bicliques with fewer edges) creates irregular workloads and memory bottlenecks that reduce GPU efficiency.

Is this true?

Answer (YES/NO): NO